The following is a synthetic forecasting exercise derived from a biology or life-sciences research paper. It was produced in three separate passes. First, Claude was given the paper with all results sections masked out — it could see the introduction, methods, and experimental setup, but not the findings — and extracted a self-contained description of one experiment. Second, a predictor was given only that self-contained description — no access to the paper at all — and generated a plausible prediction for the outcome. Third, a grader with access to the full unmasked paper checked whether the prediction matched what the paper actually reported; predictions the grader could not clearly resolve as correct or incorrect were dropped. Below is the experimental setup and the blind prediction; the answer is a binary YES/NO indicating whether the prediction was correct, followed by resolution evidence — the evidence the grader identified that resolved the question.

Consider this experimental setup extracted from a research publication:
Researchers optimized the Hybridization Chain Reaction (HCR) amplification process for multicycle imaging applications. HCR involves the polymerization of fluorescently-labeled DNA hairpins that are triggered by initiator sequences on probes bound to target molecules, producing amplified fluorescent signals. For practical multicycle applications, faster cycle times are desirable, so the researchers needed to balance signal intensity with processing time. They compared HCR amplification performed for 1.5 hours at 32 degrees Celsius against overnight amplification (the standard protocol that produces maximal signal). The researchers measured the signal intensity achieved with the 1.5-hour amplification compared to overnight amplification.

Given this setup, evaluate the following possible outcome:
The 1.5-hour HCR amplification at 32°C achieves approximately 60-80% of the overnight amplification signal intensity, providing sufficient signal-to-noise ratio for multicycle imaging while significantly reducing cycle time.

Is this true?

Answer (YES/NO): NO